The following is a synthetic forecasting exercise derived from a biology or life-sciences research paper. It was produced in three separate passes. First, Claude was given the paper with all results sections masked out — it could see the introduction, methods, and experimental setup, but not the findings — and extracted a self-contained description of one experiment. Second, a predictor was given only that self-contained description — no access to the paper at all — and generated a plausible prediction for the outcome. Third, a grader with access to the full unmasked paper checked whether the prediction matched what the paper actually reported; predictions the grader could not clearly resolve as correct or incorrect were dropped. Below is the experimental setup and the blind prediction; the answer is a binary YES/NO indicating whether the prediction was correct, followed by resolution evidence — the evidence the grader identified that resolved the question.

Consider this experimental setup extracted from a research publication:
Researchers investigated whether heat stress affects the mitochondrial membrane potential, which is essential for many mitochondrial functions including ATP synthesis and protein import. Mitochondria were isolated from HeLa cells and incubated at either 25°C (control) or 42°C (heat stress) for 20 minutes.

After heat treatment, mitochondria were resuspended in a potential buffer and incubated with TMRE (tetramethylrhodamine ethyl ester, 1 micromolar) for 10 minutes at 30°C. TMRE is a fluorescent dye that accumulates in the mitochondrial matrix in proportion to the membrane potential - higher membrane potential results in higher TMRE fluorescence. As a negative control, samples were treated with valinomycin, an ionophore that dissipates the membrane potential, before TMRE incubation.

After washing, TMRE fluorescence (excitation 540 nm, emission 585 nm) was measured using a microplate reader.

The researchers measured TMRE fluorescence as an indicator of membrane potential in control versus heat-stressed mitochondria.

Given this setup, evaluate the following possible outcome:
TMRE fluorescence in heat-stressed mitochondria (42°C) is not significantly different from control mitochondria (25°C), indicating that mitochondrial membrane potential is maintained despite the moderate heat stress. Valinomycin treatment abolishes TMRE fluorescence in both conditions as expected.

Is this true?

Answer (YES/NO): NO